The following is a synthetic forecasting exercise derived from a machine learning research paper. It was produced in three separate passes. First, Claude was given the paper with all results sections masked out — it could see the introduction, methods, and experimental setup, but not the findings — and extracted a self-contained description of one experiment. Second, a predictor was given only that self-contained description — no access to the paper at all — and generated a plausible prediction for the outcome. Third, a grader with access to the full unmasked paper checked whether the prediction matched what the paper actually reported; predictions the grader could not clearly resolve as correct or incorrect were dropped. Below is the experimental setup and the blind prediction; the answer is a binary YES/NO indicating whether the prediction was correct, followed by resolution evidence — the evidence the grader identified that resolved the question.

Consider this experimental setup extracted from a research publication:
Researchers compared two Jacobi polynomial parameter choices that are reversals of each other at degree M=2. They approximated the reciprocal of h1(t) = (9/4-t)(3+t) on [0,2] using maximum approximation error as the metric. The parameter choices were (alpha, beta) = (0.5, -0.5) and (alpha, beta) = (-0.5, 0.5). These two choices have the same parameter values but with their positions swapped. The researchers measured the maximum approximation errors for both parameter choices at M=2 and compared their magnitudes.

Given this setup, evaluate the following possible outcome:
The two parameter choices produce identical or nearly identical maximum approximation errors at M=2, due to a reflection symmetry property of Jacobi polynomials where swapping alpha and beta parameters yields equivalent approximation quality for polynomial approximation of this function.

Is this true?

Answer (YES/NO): NO